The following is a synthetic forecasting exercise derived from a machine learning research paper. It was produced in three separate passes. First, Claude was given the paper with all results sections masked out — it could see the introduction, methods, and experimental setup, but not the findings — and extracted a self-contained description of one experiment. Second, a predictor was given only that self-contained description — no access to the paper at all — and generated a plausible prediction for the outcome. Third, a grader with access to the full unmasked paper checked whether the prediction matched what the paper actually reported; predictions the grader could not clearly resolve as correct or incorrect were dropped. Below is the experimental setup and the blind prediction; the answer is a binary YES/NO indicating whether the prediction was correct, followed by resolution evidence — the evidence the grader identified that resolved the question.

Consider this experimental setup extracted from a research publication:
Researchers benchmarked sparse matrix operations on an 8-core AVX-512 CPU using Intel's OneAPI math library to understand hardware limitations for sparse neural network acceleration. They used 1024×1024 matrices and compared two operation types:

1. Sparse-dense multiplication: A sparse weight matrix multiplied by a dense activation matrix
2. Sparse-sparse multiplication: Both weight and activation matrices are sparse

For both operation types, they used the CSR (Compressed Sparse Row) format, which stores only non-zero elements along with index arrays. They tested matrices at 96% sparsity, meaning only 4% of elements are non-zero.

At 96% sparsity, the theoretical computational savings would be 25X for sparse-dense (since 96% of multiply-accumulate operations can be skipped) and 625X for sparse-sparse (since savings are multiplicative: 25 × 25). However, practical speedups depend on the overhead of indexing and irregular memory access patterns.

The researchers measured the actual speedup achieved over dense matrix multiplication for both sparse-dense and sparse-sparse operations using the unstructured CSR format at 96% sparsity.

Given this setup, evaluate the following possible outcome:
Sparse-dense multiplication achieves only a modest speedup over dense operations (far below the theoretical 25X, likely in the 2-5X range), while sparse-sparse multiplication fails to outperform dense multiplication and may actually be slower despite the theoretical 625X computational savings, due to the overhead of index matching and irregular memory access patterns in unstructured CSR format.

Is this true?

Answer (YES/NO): YES